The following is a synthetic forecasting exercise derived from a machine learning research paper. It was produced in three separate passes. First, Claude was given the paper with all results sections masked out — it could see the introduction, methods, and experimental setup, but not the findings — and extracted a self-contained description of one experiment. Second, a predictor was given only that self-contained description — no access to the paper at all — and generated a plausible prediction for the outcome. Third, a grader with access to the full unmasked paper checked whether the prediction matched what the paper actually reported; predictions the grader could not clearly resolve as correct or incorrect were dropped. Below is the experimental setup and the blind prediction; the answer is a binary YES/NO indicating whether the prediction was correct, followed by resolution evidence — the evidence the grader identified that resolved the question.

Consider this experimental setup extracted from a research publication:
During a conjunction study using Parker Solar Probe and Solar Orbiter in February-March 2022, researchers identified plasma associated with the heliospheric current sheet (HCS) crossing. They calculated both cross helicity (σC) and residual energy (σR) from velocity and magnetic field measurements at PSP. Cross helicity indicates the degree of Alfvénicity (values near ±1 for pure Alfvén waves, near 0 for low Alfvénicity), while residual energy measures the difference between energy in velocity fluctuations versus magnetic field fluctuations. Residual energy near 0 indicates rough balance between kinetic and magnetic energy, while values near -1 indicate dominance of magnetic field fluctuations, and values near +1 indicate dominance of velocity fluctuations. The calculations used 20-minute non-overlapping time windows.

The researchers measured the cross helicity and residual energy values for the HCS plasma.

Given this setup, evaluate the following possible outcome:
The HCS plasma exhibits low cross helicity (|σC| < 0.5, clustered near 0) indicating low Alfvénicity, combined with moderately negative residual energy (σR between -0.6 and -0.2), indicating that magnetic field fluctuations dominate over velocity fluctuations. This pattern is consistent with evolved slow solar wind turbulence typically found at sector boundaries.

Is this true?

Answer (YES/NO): NO